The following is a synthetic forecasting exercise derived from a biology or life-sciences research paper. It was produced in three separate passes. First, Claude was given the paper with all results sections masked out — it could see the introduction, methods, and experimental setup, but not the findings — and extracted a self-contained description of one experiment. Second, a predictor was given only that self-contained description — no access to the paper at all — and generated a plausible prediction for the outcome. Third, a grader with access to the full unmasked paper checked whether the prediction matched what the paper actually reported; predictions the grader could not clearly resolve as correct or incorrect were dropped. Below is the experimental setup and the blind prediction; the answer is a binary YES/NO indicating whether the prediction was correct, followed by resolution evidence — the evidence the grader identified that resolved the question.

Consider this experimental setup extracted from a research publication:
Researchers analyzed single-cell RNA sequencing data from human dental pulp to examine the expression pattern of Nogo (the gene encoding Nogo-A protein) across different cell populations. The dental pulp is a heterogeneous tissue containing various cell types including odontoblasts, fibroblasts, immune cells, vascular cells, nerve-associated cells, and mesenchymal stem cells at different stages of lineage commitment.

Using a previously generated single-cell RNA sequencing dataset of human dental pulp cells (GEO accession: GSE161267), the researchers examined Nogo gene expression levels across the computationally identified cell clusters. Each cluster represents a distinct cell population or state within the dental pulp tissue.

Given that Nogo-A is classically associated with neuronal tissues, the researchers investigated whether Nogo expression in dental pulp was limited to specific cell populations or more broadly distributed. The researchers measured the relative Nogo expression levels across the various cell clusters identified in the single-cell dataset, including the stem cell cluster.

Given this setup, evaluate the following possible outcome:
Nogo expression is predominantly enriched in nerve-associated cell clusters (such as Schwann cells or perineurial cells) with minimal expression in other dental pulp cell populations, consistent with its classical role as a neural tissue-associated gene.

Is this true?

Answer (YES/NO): NO